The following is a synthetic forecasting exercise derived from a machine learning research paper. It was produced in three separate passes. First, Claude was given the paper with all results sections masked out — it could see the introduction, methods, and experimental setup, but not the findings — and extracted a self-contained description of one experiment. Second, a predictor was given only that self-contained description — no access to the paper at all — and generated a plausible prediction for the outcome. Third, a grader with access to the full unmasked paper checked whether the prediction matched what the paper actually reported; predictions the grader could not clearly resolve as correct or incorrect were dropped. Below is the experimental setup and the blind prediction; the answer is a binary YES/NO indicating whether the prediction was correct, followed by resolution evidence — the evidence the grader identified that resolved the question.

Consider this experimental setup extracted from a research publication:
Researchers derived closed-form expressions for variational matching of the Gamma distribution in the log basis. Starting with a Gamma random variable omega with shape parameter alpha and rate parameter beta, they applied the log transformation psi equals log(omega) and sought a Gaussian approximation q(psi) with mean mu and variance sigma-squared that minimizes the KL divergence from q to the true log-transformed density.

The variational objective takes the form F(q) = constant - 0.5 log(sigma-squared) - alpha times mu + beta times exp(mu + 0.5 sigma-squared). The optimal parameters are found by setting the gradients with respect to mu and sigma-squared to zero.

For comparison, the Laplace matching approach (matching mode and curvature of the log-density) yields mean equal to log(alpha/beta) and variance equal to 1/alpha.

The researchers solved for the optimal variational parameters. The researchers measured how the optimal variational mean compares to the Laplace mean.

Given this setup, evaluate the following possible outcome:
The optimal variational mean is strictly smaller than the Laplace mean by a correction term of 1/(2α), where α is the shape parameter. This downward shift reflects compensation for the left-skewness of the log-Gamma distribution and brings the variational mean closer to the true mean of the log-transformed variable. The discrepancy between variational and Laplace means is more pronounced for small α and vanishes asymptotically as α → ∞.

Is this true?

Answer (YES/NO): YES